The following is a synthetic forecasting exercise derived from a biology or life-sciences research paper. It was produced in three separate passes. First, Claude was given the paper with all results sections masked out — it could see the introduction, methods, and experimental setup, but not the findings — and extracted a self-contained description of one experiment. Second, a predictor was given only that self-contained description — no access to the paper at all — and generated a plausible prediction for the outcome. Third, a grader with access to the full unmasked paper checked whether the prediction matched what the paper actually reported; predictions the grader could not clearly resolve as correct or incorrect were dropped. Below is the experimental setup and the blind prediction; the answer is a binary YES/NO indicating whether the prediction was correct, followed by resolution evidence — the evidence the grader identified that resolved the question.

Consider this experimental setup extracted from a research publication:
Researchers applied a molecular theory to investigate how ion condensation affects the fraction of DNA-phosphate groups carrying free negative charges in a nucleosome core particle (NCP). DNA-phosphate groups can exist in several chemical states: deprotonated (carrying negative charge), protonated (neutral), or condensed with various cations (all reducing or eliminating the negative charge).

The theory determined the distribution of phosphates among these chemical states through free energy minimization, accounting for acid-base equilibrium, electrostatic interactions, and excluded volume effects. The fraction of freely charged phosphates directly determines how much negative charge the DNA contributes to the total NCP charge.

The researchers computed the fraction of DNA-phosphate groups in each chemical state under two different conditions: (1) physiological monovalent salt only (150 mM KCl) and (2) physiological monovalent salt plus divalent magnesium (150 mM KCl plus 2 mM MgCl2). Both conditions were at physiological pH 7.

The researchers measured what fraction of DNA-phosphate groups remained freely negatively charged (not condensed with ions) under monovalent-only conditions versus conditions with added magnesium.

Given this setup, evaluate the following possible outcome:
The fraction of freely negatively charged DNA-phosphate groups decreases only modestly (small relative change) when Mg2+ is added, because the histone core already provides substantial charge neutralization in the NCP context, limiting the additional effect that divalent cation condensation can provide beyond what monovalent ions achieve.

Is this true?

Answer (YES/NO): NO